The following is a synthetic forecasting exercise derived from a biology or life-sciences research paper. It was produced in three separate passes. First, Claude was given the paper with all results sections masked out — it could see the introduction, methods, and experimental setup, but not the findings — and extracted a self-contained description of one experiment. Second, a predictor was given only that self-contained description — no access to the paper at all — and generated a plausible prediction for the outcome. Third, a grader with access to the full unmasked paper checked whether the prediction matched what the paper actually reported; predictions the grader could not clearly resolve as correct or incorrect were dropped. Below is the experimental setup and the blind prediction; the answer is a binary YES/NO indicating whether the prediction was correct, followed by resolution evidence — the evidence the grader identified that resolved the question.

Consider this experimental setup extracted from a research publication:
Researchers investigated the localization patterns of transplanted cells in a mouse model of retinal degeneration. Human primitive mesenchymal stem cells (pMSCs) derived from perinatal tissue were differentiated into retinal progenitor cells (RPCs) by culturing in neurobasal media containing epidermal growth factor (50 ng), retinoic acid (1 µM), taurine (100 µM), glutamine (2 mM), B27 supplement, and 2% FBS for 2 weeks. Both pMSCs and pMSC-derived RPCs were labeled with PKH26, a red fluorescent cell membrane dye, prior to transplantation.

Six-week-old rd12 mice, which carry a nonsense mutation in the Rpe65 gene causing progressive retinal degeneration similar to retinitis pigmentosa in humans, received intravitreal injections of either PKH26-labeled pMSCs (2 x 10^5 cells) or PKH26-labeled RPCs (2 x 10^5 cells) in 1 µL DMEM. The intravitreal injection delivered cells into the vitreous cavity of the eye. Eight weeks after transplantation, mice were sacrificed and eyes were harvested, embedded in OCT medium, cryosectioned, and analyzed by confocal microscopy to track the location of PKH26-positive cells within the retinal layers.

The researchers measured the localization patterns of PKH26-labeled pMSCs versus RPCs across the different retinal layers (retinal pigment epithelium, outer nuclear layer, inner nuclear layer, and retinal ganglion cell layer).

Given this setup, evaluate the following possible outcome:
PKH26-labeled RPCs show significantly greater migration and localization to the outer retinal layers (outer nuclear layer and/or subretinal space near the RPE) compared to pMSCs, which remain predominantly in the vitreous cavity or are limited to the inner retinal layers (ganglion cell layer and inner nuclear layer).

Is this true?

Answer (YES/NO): NO